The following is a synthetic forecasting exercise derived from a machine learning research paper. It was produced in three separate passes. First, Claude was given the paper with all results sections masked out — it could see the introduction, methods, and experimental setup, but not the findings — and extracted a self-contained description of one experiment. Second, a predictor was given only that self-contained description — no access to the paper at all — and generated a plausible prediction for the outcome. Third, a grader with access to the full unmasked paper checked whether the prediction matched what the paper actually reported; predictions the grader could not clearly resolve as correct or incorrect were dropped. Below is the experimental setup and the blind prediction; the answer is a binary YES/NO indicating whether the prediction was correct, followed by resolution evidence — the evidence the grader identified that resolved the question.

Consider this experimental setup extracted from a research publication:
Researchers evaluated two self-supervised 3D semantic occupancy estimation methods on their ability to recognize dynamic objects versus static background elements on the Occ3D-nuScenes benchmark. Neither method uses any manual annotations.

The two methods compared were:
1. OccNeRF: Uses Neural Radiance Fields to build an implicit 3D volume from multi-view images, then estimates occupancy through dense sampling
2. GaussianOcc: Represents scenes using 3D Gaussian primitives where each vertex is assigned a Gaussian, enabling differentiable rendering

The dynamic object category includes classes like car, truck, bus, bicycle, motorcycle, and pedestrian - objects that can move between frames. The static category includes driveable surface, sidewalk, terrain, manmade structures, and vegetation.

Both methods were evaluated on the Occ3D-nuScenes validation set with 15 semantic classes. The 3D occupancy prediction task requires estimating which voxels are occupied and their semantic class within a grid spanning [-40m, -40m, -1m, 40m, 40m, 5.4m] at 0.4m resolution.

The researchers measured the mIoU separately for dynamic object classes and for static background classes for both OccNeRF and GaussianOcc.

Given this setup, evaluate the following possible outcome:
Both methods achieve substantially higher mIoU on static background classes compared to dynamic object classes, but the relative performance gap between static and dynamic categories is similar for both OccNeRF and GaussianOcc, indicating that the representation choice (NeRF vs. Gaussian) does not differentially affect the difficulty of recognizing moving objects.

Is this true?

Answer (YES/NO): NO